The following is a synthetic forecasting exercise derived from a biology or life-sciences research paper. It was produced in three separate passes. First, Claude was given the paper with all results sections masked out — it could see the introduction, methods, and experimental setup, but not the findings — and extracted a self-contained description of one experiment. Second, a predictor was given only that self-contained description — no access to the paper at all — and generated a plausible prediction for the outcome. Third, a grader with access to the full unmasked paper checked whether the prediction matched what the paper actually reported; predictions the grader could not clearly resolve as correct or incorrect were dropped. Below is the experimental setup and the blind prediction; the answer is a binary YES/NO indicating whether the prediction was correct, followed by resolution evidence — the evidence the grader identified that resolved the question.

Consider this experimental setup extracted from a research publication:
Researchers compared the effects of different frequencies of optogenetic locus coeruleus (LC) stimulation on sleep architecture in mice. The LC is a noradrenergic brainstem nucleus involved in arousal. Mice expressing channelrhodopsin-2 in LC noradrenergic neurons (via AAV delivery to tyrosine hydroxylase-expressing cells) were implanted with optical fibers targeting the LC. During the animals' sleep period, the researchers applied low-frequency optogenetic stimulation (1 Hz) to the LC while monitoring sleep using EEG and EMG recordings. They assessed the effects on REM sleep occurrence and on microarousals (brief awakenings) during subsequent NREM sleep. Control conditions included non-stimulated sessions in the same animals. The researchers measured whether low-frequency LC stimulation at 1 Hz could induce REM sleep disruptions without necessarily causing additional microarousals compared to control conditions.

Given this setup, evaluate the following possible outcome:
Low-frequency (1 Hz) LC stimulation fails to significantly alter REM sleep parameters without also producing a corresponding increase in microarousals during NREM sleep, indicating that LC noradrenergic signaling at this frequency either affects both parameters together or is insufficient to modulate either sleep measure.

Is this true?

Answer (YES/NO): NO